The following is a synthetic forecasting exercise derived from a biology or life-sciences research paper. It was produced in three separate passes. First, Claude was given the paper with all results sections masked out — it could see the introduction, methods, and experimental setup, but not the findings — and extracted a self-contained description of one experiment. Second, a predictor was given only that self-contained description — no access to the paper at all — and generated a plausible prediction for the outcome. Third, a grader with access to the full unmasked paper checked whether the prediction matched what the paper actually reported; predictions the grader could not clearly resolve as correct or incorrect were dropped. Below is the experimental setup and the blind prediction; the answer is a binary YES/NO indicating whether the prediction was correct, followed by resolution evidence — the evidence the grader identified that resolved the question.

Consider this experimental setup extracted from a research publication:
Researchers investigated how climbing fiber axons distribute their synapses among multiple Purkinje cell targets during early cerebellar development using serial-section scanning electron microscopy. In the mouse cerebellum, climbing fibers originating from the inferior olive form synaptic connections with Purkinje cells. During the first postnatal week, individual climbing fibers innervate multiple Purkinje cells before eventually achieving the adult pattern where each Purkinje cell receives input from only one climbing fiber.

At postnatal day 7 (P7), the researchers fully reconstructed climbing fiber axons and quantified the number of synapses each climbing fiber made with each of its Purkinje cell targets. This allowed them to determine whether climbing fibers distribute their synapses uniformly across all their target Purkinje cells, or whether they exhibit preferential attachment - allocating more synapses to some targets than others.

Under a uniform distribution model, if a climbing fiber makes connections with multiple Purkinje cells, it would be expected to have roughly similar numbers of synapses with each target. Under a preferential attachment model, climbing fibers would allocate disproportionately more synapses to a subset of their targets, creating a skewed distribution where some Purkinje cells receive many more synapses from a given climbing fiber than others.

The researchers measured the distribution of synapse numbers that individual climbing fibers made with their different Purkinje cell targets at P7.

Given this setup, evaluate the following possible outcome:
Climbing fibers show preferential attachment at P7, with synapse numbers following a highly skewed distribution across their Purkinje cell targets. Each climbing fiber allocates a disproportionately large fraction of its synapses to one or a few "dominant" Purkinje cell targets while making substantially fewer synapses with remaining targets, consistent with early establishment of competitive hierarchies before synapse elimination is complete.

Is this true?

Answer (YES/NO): YES